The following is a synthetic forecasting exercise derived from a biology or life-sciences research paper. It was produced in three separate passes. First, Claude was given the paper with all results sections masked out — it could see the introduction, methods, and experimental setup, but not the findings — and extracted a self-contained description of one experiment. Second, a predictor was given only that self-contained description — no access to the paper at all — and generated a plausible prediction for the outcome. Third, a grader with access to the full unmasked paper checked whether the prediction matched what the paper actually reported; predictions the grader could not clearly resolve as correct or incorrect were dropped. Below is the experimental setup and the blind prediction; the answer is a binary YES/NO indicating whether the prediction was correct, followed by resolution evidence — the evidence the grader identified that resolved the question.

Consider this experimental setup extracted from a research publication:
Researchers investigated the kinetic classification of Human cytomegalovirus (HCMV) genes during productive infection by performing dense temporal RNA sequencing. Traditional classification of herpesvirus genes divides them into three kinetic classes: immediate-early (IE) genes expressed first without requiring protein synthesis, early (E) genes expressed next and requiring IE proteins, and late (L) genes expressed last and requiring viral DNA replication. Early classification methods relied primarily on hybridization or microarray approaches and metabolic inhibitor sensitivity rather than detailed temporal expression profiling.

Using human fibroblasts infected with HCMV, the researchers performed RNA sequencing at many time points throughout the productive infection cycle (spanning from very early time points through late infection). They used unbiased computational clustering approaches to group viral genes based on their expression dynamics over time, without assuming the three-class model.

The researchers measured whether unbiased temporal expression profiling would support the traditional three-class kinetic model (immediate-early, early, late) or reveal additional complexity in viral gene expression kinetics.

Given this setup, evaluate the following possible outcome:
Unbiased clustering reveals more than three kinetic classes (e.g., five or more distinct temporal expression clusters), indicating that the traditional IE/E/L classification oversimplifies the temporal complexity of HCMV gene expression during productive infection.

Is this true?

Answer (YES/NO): YES